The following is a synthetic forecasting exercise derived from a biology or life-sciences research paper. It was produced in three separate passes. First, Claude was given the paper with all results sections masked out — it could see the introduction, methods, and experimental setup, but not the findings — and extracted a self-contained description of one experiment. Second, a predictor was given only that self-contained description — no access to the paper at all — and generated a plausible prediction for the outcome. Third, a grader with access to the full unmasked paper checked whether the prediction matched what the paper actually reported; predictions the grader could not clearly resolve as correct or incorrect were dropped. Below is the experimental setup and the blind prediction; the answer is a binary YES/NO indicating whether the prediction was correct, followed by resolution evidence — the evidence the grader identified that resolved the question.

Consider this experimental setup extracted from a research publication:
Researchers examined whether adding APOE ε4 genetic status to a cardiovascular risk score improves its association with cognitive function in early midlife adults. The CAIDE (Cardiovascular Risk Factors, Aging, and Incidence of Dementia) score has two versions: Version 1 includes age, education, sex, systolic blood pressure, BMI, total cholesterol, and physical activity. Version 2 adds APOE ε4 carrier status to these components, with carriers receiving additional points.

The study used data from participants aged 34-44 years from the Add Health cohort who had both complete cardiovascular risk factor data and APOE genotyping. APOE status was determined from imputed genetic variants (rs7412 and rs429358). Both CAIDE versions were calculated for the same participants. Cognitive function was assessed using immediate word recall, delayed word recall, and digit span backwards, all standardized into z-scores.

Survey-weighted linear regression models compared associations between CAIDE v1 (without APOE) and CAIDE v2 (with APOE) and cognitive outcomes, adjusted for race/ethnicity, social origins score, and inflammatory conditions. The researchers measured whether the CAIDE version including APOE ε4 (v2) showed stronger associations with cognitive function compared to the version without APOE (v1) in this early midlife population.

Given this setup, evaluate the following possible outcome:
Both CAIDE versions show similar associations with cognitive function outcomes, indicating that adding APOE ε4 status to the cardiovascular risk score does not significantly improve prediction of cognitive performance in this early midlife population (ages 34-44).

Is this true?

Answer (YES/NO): YES